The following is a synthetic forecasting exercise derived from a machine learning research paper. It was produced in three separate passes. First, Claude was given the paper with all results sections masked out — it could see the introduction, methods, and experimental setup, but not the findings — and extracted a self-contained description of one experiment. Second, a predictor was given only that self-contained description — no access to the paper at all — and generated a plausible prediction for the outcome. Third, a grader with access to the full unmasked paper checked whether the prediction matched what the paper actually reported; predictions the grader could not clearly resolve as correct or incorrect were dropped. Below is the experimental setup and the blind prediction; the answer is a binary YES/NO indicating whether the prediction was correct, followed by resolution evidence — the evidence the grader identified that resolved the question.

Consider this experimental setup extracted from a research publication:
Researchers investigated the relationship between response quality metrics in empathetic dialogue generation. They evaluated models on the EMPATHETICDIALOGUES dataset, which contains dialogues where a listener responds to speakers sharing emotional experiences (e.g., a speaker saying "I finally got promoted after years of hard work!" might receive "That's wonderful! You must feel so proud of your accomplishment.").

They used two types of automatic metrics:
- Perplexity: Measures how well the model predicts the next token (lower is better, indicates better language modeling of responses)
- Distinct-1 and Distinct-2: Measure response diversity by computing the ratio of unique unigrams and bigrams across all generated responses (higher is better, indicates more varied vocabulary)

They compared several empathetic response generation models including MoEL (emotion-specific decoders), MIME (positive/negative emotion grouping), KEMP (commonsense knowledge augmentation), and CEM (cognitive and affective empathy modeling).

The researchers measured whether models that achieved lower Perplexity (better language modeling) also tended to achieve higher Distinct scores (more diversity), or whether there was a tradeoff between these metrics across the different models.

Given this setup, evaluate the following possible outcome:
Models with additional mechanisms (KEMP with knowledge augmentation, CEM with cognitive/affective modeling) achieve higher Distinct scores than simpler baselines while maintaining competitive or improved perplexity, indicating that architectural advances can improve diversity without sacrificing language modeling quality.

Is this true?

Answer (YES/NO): YES